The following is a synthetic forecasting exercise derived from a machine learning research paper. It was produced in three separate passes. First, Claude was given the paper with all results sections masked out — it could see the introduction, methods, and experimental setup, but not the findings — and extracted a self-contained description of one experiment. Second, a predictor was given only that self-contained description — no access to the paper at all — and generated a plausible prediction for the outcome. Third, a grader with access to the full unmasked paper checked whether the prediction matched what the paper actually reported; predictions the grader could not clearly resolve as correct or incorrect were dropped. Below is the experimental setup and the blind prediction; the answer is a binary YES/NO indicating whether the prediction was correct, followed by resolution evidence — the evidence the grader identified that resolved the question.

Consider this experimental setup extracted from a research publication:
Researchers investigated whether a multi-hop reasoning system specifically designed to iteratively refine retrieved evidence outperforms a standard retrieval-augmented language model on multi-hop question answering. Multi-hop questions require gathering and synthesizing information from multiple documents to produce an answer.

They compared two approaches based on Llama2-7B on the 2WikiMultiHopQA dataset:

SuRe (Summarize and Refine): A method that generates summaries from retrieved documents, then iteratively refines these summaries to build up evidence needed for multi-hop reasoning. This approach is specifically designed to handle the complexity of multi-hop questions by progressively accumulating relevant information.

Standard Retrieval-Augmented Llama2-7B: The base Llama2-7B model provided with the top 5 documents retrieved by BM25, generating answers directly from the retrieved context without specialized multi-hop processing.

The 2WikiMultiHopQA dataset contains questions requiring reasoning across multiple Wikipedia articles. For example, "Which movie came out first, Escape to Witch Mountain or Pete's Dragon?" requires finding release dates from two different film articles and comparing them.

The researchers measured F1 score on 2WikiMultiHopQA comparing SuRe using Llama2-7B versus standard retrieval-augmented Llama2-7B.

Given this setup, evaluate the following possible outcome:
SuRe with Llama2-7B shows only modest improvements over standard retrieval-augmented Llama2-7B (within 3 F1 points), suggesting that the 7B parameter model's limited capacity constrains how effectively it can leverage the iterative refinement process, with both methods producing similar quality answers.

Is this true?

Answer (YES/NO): NO